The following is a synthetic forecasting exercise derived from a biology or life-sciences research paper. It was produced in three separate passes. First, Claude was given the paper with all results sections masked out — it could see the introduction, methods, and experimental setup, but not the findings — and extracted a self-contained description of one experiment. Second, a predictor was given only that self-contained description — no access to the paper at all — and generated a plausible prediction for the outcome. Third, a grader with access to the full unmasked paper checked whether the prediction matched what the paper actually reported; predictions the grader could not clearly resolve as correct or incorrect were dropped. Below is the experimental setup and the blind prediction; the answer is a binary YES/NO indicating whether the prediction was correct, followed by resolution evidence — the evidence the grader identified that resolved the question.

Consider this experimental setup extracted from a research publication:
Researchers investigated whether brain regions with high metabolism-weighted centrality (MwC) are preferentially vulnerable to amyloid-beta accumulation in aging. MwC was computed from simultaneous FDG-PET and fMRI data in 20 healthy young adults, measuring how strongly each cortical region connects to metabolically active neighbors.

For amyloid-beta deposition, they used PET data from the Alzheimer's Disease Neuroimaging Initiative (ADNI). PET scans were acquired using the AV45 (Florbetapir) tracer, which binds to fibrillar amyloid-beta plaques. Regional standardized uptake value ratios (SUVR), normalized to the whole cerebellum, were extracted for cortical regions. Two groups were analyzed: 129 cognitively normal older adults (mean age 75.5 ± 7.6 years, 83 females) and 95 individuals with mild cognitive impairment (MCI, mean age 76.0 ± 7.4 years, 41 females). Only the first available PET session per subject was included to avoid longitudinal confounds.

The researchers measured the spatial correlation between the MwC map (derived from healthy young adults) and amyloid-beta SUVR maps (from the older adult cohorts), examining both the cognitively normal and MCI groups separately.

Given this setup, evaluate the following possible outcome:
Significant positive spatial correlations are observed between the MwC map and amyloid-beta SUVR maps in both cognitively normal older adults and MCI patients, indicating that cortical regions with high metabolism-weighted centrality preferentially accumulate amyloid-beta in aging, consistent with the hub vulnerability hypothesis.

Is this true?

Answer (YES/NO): YES